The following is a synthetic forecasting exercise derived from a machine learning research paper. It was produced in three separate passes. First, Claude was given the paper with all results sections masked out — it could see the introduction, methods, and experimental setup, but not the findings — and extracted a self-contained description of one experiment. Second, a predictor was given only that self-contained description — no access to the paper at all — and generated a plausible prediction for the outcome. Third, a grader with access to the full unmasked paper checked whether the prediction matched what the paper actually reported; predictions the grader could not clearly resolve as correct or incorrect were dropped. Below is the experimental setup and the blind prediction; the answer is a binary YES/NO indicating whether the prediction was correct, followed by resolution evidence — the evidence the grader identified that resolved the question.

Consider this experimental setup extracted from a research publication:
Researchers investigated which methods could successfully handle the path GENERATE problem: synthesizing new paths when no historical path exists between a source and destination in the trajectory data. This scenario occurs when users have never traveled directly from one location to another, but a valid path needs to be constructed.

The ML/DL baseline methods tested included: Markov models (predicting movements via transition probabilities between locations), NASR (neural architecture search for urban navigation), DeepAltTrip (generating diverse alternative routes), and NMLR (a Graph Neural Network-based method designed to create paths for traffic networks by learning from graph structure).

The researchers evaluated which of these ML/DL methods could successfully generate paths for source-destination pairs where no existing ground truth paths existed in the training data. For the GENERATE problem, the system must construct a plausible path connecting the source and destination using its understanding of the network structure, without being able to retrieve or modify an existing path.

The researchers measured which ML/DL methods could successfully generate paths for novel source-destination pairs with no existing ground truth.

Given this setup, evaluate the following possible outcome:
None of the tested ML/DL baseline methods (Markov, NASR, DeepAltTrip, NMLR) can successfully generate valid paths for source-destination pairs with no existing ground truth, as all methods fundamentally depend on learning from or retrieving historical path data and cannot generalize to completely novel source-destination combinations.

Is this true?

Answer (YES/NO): NO